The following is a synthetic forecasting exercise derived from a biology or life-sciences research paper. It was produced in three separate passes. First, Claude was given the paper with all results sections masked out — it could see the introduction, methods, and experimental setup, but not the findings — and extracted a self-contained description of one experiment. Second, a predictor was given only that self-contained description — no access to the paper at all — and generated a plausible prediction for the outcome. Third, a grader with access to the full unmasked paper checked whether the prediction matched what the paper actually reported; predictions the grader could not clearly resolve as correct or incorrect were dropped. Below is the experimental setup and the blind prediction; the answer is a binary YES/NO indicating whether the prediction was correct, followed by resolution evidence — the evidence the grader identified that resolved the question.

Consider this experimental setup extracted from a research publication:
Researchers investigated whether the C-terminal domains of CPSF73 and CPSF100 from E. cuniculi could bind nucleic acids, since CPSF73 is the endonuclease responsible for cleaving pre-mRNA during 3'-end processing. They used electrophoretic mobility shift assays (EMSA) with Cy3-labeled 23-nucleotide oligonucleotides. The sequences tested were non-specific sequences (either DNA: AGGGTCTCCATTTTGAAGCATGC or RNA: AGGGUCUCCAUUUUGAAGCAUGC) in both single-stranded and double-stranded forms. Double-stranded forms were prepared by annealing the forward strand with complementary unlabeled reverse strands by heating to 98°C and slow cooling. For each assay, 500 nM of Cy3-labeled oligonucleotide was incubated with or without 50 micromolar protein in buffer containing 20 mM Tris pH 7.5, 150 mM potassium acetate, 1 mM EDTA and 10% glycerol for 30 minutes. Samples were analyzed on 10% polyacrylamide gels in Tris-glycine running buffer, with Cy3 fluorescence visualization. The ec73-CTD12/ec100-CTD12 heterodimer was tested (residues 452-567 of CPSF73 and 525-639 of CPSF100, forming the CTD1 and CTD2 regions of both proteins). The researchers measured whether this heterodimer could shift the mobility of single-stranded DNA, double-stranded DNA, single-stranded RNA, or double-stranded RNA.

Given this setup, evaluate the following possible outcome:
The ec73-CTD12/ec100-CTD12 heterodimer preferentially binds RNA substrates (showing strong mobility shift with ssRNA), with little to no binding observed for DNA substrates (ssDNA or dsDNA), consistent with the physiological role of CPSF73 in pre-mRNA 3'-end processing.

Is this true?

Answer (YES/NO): NO